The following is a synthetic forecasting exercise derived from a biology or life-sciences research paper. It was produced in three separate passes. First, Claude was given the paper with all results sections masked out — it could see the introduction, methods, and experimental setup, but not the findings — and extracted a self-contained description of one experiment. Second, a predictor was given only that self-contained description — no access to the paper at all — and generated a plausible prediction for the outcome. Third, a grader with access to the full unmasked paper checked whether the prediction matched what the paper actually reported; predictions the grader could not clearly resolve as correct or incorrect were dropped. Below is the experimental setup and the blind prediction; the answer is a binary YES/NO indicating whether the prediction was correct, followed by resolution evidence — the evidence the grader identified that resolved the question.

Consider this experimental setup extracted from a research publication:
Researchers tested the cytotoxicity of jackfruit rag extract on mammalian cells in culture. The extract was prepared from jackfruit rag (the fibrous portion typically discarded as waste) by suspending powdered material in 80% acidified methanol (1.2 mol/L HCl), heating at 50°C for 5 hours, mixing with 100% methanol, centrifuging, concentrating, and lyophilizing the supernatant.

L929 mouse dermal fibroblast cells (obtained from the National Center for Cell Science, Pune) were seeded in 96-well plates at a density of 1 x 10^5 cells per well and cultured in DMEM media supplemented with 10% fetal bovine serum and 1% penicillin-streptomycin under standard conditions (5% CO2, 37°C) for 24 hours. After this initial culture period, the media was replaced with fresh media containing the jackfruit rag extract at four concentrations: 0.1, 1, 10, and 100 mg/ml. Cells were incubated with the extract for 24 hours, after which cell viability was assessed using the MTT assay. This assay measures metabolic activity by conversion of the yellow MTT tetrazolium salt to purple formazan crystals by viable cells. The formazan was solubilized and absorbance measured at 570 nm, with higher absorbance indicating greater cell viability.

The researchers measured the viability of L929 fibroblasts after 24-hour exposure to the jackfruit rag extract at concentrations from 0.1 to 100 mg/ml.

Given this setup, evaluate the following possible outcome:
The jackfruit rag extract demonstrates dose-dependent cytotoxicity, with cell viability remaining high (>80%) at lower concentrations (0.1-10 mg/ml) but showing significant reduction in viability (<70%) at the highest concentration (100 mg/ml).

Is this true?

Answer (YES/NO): NO